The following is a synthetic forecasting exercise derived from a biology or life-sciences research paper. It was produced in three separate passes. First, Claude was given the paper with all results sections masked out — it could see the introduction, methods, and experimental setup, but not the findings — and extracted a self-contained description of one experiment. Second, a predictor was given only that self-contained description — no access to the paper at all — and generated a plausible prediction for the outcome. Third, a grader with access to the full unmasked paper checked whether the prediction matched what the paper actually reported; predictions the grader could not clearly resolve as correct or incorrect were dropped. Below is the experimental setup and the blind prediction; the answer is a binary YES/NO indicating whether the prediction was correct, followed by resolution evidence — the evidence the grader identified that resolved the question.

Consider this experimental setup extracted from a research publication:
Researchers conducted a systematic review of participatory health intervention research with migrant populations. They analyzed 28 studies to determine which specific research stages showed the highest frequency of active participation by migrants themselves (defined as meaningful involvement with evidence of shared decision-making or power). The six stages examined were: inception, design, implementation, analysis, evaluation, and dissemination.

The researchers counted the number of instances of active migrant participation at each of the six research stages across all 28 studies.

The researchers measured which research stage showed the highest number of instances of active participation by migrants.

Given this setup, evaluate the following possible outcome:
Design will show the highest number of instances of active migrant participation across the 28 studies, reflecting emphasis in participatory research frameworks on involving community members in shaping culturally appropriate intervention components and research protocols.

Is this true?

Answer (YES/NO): YES